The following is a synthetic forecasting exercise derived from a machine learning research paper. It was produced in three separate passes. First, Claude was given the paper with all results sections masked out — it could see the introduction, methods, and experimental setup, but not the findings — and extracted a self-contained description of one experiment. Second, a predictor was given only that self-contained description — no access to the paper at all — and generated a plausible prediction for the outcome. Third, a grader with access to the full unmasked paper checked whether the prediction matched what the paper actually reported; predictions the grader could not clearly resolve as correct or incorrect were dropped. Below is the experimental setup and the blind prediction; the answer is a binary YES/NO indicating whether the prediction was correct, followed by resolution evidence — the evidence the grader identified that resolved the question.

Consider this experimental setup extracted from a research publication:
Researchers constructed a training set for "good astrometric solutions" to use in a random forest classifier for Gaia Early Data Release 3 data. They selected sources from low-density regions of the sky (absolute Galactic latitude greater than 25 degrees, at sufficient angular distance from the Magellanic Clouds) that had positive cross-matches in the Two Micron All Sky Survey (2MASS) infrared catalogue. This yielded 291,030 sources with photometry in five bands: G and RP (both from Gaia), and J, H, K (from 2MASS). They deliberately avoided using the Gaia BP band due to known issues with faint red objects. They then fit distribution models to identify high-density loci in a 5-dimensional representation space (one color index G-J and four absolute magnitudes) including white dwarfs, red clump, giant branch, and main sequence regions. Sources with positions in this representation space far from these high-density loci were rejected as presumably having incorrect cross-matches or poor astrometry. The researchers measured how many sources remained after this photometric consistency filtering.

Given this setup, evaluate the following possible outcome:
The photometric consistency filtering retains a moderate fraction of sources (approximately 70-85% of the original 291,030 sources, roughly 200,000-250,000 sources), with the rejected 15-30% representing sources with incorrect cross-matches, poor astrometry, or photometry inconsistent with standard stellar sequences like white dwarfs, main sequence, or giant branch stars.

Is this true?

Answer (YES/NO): NO